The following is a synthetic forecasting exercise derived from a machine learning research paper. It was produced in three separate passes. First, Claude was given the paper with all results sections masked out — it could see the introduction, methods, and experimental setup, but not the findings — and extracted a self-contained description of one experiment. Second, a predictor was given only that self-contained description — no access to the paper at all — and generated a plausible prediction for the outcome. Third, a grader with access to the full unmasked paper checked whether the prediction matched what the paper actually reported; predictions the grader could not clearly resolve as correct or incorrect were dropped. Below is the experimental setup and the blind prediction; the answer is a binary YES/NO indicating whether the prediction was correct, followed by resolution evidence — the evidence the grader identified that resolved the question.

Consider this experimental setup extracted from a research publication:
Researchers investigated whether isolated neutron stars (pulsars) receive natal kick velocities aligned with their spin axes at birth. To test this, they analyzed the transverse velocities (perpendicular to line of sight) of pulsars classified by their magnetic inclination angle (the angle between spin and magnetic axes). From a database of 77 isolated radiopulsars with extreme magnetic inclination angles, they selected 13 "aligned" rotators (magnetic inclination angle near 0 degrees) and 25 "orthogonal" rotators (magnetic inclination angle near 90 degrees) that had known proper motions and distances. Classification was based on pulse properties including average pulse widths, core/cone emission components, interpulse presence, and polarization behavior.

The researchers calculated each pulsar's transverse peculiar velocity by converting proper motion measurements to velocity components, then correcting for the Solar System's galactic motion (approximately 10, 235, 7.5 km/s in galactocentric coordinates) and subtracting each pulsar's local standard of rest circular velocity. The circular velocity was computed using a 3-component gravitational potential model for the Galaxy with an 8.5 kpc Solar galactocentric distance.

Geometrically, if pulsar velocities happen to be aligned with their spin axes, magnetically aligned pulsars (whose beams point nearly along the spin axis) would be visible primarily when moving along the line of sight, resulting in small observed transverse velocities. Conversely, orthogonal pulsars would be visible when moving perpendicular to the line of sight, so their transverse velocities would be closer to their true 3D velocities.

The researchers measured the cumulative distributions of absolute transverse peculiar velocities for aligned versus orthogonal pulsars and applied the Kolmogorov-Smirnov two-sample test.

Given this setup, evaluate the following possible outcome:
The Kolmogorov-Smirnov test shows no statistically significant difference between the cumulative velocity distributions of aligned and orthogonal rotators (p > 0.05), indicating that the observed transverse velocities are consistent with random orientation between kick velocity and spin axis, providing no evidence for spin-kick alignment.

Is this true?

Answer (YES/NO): NO